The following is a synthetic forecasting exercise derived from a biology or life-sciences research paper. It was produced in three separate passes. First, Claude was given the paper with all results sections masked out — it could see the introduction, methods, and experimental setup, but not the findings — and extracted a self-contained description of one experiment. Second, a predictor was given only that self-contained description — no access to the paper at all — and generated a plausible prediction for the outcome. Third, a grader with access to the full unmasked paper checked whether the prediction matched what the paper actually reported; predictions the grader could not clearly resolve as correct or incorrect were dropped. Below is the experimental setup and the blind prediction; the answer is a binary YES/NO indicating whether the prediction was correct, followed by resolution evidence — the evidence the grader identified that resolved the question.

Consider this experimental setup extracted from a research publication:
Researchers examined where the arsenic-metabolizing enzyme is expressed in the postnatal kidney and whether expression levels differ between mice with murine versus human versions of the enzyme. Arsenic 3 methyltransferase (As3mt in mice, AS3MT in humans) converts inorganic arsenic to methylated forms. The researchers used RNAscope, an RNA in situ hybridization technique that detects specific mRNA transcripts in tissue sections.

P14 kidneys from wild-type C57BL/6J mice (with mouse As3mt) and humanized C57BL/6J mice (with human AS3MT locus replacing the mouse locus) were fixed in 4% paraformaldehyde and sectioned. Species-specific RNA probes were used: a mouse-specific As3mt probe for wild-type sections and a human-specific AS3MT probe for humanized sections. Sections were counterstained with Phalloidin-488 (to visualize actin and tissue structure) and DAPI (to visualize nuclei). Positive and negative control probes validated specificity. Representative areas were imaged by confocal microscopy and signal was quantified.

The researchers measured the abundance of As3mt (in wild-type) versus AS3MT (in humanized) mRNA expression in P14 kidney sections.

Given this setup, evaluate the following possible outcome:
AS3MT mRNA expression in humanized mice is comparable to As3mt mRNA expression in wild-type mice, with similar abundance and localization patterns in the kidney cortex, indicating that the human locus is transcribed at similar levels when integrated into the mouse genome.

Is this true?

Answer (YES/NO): NO